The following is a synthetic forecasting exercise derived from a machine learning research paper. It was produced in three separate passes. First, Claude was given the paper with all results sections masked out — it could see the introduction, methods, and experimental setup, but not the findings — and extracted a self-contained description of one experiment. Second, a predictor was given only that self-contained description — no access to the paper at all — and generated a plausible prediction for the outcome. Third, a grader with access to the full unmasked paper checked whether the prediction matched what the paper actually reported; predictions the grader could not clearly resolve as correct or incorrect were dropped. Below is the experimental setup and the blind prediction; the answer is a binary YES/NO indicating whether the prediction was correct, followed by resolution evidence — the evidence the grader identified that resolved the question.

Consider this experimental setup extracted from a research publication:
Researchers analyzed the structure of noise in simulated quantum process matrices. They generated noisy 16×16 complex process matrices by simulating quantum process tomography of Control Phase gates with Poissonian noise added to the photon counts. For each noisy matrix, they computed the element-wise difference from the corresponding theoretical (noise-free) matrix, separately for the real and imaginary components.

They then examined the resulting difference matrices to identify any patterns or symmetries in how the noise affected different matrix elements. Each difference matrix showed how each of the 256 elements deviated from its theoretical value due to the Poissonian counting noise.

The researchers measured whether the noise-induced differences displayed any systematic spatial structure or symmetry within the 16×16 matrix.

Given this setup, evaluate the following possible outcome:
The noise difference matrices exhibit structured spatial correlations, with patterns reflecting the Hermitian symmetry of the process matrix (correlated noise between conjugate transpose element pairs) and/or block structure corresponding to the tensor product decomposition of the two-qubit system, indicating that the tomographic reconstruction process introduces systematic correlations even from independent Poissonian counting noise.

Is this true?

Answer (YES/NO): YES